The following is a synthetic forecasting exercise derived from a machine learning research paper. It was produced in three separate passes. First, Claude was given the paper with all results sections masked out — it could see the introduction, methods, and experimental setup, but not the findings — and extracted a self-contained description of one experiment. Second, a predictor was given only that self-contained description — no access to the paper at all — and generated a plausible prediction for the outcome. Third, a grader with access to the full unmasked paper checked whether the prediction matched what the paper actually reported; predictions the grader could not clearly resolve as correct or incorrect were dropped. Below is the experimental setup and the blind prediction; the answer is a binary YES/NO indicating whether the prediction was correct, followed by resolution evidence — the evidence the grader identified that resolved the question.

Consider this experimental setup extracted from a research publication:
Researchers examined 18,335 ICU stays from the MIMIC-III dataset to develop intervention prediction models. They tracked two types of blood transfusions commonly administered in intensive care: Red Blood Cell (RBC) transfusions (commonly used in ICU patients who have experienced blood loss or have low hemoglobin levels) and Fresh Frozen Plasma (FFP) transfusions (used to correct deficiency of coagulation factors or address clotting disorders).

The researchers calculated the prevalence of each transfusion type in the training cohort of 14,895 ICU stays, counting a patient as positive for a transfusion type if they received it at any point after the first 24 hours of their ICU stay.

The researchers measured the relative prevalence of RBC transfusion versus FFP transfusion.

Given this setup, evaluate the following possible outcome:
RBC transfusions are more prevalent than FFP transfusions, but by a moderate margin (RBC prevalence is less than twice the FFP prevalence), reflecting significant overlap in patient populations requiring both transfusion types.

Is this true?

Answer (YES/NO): NO